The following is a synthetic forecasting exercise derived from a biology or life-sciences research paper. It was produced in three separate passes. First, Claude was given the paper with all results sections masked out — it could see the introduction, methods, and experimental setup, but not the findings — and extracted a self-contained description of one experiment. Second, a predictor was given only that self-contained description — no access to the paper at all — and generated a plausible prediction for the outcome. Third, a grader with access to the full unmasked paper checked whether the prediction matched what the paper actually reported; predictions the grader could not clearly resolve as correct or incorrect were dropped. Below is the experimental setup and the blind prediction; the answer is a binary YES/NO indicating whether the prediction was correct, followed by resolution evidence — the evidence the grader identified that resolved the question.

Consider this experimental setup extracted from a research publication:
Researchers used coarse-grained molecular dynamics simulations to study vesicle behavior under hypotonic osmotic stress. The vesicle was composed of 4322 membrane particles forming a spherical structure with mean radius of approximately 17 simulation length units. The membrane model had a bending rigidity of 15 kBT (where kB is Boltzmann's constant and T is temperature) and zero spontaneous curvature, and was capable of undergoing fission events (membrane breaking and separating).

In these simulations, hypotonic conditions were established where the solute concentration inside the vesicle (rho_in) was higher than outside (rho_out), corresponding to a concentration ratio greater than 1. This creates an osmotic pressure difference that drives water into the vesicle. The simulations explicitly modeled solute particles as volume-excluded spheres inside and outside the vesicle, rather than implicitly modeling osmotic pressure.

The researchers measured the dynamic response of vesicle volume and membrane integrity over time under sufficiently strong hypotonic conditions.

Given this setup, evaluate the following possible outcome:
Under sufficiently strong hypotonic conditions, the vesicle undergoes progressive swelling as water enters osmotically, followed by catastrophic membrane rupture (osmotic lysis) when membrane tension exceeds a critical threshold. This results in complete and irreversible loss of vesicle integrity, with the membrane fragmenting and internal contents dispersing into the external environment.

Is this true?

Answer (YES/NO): NO